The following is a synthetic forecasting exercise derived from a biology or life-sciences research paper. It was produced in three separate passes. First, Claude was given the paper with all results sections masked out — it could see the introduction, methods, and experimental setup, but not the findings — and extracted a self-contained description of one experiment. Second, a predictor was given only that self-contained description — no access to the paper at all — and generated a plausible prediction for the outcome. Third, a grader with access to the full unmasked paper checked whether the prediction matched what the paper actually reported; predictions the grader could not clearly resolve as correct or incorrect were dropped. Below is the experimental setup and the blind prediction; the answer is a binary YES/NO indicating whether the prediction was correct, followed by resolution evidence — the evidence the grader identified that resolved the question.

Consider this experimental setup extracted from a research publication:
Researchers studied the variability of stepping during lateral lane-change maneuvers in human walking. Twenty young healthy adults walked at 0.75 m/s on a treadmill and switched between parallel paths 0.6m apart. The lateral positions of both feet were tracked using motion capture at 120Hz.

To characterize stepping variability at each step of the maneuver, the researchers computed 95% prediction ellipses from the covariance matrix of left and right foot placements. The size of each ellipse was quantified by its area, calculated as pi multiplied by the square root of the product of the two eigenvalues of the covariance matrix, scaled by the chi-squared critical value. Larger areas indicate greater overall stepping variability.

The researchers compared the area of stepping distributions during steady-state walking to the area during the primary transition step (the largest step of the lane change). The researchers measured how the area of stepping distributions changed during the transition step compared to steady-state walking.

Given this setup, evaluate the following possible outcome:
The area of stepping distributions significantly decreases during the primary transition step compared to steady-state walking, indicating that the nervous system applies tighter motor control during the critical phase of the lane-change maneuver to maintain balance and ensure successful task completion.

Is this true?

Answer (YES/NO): NO